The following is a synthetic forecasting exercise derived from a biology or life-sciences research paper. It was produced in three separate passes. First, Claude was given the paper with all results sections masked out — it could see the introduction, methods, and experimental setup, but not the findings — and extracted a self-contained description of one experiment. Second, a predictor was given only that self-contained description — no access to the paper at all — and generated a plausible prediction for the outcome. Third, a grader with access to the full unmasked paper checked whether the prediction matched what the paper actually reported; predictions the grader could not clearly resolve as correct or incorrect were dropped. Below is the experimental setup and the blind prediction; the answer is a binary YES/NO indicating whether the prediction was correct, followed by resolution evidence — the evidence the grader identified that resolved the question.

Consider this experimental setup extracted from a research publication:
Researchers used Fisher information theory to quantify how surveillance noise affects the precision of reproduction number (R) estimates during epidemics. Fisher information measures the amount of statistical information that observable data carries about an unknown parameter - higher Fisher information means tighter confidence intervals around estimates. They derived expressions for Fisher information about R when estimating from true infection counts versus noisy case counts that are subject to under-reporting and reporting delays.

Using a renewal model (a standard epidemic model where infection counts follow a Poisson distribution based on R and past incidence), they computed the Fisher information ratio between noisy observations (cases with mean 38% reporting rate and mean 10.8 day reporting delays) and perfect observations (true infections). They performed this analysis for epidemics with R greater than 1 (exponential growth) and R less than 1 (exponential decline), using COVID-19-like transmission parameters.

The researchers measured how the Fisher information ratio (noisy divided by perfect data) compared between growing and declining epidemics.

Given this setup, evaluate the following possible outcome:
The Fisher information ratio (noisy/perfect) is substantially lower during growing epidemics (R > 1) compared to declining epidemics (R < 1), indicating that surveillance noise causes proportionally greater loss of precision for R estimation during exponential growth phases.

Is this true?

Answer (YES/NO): YES